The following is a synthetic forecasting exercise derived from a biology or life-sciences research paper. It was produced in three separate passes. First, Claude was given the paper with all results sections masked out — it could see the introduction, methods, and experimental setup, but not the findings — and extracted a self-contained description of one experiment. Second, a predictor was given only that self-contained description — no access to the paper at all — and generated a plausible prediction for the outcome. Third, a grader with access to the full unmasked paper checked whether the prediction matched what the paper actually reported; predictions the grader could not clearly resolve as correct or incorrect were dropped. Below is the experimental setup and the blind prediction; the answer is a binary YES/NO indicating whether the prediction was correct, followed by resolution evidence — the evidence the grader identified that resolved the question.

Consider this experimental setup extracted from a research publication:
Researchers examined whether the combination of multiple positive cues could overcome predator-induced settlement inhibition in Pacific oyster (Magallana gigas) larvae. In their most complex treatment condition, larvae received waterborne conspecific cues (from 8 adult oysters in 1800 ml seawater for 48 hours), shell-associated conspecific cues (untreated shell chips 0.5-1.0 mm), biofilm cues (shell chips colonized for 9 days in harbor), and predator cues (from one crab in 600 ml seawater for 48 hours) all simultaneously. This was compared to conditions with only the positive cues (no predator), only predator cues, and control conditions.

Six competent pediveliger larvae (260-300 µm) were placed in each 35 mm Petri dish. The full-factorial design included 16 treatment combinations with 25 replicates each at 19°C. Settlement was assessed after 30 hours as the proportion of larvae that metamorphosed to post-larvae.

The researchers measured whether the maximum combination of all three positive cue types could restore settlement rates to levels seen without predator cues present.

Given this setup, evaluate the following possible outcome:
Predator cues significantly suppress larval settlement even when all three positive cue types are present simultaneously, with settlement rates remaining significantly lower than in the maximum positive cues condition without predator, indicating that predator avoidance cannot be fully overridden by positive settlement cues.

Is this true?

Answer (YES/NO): NO